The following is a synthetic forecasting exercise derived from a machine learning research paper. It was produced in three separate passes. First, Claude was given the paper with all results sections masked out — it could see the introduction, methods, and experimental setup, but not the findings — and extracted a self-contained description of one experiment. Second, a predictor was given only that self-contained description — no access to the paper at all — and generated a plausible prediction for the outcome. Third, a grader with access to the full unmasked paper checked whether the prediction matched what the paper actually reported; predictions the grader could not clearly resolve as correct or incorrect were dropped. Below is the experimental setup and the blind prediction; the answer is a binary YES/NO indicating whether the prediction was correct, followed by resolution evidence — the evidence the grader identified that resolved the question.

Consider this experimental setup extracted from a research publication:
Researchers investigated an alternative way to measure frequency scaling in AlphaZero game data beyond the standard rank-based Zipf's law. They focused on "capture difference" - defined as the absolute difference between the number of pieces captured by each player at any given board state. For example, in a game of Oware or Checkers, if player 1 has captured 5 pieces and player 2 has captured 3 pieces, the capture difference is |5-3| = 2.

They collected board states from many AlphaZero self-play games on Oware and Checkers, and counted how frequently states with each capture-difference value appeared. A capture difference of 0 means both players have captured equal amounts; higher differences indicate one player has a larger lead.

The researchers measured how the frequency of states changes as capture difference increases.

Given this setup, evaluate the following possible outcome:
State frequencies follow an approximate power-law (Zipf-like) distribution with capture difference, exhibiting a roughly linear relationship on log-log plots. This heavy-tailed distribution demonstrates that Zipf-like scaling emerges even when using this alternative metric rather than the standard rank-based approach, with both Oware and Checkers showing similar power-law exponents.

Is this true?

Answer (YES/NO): NO